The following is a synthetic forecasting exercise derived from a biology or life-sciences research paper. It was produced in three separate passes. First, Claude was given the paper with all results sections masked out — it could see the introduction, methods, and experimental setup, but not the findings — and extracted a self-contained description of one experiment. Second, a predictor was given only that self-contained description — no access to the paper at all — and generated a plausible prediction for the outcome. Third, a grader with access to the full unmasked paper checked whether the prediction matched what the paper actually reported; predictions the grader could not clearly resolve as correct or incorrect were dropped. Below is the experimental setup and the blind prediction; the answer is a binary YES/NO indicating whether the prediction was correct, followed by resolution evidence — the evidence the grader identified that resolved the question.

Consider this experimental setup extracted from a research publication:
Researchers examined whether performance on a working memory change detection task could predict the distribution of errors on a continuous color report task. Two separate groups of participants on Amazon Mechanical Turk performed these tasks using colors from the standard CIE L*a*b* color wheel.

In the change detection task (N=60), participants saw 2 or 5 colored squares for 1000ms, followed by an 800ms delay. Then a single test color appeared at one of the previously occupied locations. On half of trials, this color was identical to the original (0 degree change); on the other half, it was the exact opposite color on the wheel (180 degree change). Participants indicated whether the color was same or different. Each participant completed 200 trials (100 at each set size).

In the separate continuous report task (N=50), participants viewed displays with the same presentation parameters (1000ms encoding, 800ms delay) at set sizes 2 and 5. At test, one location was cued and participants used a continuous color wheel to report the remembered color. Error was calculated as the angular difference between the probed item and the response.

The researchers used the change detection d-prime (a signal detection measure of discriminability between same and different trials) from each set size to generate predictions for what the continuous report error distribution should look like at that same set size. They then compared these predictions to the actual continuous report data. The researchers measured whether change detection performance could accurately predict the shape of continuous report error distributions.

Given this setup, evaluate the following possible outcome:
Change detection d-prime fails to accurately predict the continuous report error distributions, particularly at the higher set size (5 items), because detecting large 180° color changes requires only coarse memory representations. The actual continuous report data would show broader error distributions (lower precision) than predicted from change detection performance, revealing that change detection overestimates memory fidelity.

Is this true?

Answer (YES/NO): NO